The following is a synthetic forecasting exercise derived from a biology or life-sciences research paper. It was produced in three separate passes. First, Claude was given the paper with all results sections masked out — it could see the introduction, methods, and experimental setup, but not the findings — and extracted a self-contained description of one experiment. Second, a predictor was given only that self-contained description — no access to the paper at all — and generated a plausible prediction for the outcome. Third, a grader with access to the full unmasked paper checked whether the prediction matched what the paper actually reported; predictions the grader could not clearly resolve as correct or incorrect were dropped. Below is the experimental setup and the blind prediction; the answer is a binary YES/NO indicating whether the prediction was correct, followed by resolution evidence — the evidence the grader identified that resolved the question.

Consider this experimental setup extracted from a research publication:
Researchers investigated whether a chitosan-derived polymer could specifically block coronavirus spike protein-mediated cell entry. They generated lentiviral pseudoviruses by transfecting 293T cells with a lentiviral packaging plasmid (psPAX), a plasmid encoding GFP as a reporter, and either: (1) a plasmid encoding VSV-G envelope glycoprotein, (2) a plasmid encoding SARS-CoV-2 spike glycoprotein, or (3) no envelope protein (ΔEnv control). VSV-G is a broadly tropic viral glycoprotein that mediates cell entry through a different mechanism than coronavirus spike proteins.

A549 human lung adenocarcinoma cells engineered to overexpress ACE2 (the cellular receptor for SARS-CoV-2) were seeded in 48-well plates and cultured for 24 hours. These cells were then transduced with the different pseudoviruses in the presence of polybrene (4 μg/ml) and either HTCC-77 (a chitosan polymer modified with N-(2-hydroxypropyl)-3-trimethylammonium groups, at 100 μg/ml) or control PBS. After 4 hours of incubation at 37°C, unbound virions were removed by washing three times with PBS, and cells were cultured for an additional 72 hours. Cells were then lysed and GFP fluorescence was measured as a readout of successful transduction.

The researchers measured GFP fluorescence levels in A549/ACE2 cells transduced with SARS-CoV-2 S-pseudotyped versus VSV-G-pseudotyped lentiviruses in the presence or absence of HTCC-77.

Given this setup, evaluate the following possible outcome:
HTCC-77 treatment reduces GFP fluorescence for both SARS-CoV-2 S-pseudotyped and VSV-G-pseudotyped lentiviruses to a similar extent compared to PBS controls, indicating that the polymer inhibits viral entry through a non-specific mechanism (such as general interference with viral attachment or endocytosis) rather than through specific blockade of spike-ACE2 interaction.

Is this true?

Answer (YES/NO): NO